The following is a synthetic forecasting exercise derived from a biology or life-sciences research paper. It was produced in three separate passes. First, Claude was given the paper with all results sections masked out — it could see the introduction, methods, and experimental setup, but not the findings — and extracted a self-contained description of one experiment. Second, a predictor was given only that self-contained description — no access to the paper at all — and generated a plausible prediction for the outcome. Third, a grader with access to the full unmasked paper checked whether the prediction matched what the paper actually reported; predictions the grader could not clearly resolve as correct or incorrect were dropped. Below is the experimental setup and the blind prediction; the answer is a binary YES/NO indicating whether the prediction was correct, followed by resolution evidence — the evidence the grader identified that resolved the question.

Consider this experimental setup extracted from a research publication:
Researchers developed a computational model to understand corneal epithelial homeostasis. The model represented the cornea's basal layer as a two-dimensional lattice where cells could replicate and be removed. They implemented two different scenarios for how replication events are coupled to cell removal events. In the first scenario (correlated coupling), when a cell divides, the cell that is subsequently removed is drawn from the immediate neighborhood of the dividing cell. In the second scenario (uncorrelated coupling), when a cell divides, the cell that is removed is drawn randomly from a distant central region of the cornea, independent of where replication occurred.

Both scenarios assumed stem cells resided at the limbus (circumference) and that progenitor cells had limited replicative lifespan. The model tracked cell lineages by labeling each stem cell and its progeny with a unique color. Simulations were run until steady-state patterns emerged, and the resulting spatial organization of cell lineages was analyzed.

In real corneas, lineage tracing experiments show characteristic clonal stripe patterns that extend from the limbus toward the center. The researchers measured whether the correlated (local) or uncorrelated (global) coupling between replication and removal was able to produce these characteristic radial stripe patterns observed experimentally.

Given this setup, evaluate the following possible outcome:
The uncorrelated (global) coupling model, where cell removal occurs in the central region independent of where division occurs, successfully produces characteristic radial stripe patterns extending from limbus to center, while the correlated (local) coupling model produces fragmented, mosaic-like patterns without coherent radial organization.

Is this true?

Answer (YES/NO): NO